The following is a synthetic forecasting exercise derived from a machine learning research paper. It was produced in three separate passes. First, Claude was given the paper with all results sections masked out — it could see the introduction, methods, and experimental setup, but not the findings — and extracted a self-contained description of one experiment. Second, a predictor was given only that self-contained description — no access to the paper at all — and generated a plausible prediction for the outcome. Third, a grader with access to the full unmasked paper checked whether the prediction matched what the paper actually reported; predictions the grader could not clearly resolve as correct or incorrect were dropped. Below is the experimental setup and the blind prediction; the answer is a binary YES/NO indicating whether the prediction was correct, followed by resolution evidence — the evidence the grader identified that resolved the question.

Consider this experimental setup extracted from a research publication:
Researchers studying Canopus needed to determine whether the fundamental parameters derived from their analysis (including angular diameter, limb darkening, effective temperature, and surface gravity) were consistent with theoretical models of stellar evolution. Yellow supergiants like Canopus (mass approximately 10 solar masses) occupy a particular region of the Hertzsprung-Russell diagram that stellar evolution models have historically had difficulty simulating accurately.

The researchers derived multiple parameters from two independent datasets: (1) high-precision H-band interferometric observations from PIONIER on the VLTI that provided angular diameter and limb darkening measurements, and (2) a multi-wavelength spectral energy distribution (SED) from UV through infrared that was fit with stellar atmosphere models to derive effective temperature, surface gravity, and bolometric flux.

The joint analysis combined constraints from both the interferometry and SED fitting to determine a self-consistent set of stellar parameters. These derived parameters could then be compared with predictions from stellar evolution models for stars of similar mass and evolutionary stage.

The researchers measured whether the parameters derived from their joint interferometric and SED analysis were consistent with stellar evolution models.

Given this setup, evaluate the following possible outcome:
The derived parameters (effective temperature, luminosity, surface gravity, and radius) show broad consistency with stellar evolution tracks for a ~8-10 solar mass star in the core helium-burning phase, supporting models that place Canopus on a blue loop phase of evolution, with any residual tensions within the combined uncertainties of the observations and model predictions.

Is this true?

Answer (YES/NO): YES